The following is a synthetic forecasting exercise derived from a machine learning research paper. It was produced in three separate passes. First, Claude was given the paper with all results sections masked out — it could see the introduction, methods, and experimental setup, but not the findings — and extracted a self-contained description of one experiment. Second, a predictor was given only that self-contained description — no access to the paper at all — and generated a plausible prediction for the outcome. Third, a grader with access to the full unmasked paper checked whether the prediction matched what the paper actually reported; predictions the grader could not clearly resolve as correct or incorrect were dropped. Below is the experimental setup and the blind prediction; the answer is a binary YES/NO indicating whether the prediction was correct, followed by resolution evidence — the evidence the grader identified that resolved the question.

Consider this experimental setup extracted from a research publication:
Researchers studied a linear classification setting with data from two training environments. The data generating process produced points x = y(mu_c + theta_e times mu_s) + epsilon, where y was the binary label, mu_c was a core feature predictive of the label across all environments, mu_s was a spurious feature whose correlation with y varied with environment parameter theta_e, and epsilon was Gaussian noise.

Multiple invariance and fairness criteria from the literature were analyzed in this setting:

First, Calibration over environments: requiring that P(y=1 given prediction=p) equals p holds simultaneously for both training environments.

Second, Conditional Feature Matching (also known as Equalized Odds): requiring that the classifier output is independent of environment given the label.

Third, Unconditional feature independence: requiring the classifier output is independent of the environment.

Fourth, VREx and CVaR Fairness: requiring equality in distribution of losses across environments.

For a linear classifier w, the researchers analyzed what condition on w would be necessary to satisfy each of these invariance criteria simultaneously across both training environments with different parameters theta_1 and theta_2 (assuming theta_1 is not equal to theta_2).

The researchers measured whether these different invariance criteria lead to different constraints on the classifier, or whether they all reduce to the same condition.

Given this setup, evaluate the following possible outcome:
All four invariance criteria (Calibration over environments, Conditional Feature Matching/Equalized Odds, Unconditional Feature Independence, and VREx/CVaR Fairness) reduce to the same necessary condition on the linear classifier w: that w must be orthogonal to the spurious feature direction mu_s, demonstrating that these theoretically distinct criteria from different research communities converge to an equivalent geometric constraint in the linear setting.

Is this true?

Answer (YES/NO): YES